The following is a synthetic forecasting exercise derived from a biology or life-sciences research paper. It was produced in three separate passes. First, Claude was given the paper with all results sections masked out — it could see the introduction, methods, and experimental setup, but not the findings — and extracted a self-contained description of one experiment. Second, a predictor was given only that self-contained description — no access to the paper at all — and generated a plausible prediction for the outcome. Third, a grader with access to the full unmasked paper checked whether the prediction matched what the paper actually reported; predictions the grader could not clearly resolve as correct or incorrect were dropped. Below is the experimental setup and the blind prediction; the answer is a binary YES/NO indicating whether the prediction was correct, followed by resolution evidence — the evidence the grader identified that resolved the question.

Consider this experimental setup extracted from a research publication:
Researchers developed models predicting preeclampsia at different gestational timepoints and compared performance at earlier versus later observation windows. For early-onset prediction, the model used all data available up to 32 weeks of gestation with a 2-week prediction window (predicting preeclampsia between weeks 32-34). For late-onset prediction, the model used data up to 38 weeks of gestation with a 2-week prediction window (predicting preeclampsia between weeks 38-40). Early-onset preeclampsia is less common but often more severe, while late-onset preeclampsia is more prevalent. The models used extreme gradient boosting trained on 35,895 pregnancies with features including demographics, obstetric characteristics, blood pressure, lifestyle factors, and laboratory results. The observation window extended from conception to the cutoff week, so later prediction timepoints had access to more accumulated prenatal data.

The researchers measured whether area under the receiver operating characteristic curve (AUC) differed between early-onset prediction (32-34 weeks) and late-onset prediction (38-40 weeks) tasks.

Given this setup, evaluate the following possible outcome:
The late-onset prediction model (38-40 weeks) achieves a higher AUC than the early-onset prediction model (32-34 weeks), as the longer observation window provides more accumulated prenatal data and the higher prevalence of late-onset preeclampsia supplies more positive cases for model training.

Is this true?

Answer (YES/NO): NO